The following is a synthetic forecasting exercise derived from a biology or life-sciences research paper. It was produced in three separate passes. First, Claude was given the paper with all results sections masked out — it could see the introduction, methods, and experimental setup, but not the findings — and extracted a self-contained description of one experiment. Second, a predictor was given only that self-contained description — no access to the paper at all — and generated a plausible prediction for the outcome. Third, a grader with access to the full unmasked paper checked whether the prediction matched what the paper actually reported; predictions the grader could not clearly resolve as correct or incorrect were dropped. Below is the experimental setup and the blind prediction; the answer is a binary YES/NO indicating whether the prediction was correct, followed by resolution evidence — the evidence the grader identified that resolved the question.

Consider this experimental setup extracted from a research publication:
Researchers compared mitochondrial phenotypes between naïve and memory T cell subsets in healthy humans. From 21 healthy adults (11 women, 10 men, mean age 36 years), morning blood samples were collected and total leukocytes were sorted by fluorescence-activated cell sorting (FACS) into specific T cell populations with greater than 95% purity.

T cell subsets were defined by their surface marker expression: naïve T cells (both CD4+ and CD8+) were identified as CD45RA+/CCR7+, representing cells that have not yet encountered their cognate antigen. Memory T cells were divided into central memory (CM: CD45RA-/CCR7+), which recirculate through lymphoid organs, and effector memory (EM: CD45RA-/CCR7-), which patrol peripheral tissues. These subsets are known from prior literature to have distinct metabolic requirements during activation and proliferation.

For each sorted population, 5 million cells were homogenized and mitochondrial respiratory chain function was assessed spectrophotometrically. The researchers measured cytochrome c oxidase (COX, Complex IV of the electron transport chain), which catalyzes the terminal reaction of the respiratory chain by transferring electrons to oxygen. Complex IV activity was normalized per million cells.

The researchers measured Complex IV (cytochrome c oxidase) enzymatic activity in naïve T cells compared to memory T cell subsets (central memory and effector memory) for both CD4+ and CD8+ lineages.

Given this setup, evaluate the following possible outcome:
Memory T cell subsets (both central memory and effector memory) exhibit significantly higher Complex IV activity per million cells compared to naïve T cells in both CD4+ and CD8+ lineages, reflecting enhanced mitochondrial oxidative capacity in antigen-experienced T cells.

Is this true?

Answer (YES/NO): NO